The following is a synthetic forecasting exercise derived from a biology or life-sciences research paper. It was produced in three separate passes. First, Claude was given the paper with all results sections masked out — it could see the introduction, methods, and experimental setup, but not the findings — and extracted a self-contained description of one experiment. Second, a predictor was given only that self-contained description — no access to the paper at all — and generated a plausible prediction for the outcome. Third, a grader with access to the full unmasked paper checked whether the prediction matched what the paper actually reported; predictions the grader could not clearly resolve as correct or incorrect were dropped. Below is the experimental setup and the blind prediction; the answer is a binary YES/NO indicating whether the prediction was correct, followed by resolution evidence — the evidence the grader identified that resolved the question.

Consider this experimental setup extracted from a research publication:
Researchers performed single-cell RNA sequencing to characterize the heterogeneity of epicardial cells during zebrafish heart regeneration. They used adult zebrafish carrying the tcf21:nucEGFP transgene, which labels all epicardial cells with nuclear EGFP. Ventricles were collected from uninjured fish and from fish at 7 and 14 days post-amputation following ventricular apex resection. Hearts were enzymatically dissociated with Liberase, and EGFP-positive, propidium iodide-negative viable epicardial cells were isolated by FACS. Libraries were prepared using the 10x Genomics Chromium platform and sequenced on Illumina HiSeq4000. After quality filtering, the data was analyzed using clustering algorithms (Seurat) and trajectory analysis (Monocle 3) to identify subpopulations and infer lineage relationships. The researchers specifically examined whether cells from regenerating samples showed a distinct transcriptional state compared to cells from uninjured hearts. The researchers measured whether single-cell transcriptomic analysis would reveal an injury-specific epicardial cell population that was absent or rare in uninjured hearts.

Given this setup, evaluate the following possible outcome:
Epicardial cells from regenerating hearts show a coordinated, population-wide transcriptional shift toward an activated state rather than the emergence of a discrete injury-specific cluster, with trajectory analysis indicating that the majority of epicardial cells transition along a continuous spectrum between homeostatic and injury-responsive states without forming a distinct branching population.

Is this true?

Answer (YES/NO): NO